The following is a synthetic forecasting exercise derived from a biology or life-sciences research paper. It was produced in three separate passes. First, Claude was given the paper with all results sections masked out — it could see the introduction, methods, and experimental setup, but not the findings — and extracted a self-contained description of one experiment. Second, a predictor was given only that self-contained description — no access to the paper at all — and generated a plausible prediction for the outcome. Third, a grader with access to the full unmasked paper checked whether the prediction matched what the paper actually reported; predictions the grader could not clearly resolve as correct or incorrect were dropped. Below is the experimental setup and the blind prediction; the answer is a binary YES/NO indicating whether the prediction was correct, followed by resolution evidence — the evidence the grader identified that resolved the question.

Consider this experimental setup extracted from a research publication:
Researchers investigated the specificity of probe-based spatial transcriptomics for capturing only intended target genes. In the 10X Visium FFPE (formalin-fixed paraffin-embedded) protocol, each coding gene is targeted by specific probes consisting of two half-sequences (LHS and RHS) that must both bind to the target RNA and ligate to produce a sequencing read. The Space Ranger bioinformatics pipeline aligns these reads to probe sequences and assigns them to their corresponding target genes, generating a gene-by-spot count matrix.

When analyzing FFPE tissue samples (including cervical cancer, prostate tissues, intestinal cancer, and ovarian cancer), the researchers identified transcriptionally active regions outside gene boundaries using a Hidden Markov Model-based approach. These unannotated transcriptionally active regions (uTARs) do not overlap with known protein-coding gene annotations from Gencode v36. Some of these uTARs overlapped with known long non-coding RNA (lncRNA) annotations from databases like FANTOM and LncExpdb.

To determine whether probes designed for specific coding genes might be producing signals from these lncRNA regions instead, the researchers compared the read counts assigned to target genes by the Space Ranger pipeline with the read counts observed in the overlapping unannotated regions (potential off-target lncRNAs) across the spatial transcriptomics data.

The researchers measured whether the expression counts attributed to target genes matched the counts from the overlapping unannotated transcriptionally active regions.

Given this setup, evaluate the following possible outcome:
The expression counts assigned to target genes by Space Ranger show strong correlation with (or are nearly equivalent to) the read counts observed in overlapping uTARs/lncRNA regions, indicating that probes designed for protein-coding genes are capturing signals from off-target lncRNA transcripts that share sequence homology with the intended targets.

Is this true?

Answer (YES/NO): YES